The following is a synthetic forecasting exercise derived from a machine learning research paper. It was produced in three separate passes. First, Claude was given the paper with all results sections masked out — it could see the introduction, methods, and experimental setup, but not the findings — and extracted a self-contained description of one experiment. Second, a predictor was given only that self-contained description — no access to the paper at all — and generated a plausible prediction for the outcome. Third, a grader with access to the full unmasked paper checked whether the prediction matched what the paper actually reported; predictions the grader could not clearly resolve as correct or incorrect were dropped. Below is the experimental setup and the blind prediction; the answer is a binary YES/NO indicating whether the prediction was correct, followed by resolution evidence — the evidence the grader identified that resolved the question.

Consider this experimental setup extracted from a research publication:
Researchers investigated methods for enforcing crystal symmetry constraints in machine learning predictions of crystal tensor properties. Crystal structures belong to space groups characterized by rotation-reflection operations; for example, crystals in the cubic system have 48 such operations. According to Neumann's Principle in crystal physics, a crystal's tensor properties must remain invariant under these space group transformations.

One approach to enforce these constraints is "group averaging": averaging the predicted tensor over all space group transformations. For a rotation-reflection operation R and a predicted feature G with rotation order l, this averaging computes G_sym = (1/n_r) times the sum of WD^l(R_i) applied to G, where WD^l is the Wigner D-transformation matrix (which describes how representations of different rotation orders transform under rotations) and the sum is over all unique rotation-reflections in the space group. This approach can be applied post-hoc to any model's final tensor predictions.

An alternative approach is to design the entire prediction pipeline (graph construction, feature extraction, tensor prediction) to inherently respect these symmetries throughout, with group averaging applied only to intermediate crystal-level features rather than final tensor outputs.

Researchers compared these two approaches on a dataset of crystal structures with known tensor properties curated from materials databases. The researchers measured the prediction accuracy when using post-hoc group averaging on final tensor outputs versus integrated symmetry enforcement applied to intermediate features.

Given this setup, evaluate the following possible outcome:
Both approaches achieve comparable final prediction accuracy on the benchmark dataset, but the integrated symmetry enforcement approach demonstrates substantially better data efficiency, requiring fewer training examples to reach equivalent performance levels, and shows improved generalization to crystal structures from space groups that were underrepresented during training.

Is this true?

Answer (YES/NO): NO